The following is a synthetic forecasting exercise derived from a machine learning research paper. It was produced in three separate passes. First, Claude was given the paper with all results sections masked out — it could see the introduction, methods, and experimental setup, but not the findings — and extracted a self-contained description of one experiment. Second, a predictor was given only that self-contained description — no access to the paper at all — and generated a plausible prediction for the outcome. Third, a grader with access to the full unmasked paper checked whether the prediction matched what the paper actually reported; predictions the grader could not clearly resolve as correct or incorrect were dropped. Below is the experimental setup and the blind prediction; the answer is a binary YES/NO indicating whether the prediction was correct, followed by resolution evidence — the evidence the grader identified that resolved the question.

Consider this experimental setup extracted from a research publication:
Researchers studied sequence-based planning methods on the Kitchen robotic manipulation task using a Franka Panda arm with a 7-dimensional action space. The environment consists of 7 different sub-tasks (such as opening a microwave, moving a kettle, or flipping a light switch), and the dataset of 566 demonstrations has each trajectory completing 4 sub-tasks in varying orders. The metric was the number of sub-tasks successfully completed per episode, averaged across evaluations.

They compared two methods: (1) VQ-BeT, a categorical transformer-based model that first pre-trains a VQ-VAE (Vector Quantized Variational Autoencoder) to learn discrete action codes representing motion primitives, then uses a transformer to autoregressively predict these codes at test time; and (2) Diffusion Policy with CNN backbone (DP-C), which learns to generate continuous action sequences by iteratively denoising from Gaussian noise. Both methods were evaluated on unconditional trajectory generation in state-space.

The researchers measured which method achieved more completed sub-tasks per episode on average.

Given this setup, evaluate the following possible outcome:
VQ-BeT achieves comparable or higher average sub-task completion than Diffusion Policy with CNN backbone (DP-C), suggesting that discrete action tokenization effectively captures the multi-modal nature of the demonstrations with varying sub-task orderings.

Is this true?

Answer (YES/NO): YES